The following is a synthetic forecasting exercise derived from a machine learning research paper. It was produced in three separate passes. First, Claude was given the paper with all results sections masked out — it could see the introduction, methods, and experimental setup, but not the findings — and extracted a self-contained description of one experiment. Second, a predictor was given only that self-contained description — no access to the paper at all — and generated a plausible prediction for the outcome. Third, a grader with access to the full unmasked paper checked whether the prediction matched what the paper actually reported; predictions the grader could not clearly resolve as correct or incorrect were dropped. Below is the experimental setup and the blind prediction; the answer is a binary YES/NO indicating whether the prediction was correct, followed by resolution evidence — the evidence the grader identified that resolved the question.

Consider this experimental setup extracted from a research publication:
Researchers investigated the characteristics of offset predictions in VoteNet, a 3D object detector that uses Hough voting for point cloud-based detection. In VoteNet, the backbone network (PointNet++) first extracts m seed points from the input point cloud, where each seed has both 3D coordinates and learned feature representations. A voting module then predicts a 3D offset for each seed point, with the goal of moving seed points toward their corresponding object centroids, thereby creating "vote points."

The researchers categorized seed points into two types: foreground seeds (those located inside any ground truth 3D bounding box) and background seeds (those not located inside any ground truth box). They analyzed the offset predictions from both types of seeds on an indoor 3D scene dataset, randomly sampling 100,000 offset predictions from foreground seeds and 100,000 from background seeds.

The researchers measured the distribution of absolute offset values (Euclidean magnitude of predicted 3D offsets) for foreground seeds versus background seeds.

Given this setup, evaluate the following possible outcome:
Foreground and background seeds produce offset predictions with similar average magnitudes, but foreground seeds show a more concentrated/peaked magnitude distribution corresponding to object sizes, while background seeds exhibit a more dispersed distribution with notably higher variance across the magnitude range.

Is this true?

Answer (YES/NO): NO